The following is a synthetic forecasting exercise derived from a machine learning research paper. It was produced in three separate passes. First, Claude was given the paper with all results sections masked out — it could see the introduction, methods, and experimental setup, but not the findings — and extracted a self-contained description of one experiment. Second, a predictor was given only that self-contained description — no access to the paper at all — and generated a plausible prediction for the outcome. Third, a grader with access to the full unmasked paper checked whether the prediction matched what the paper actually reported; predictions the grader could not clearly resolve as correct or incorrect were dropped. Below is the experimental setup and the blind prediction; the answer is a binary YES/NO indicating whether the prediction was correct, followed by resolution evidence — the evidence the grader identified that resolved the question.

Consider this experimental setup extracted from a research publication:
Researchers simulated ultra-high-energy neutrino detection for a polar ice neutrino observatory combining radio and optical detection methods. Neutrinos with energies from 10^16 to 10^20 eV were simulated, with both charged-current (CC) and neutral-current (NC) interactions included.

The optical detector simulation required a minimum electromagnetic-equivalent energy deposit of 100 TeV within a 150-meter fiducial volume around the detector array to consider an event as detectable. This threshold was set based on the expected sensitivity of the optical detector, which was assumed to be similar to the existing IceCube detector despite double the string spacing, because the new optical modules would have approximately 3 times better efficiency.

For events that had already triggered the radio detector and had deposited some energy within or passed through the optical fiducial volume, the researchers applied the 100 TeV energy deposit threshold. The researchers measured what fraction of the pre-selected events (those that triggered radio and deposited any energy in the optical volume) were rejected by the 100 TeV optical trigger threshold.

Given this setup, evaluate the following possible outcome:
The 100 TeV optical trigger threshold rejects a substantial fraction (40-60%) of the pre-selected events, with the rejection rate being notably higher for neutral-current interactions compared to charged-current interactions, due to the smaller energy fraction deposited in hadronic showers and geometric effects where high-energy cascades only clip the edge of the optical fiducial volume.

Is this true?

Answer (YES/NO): NO